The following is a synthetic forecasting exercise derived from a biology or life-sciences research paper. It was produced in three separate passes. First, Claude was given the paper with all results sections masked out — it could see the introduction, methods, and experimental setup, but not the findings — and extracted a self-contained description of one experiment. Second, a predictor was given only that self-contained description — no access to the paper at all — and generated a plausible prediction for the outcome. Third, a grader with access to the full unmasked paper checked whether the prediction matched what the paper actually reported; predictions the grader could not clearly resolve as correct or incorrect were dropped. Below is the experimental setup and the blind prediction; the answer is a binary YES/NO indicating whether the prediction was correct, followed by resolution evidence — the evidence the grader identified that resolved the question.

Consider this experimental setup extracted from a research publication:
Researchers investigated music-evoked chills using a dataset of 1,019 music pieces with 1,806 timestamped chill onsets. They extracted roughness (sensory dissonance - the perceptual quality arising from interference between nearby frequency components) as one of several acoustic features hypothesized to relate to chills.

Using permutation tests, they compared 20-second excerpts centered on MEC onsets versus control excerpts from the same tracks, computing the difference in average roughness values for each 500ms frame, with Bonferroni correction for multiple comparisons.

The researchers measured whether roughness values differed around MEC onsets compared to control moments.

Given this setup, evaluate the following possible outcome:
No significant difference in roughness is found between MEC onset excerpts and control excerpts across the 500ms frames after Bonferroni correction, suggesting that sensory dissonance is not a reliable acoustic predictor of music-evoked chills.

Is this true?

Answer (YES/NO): NO